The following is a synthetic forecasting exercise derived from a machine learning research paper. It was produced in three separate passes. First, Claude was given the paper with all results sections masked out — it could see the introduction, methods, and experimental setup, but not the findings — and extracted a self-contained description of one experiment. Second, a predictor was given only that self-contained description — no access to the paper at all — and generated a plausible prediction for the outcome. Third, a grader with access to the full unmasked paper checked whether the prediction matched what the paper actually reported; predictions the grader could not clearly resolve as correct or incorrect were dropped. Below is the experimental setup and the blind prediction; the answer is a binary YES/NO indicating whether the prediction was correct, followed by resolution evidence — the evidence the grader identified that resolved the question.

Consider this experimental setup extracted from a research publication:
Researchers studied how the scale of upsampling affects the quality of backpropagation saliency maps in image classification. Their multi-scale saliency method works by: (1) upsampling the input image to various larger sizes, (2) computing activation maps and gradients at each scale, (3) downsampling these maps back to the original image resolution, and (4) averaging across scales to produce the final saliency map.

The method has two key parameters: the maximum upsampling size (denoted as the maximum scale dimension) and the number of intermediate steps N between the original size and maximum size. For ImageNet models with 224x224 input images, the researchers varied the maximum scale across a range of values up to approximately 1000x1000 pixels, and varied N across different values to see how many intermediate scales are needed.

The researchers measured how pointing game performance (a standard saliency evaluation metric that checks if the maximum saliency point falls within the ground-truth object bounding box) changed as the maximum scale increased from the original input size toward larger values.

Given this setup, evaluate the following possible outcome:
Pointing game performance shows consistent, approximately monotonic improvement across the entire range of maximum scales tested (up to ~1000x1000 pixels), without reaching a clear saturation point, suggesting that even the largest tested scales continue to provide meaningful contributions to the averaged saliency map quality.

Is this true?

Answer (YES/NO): NO